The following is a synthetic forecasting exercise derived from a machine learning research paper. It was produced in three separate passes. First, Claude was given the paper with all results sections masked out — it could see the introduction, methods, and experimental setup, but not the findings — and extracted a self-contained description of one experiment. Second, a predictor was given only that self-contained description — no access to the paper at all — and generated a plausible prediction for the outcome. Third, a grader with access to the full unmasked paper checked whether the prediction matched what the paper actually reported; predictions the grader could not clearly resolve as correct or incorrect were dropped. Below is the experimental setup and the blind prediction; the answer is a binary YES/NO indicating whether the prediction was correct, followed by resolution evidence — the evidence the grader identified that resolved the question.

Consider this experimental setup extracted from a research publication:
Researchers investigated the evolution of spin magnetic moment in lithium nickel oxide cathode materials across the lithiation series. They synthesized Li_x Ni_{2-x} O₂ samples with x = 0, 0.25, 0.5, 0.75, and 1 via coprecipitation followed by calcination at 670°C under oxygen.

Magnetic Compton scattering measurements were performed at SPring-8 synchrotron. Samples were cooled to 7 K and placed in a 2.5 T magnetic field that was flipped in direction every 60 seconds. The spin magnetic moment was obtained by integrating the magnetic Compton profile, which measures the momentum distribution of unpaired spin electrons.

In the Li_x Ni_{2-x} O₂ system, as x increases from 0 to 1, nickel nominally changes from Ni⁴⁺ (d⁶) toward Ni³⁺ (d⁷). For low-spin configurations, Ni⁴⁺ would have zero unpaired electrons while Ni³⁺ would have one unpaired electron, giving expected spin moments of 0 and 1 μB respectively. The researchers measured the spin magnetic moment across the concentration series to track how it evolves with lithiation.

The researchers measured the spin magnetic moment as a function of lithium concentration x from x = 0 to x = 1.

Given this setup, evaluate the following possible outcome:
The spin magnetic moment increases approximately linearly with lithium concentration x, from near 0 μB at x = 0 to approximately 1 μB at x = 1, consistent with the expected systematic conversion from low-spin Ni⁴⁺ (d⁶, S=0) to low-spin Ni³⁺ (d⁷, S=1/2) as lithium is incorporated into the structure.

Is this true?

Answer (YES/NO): NO